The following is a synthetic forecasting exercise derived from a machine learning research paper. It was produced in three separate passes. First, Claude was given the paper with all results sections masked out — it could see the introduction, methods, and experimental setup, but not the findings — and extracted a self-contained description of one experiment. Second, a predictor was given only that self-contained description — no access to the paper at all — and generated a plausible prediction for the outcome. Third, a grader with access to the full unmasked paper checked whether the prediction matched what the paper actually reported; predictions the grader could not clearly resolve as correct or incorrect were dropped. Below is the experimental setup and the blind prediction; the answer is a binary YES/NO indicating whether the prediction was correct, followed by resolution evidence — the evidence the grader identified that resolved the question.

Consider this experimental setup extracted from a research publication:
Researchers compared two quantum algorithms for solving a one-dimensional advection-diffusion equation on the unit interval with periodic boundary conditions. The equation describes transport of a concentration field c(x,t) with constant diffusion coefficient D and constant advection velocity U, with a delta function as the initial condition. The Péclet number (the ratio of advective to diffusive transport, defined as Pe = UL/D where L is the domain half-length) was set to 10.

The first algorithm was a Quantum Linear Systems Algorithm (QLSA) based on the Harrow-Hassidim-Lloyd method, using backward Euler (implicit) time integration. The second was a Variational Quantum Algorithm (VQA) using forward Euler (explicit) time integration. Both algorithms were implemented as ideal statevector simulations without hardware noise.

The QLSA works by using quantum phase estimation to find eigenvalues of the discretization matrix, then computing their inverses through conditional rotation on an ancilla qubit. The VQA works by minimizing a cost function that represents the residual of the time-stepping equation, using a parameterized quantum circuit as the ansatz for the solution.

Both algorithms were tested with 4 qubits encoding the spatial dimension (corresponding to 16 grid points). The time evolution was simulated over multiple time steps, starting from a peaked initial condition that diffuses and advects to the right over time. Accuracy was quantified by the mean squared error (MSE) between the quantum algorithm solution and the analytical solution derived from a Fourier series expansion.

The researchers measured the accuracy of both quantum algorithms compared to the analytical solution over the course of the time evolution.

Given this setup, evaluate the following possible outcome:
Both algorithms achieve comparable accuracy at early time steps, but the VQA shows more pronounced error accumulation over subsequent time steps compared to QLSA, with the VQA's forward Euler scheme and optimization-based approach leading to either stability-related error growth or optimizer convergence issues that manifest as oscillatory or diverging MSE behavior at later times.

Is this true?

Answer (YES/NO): NO